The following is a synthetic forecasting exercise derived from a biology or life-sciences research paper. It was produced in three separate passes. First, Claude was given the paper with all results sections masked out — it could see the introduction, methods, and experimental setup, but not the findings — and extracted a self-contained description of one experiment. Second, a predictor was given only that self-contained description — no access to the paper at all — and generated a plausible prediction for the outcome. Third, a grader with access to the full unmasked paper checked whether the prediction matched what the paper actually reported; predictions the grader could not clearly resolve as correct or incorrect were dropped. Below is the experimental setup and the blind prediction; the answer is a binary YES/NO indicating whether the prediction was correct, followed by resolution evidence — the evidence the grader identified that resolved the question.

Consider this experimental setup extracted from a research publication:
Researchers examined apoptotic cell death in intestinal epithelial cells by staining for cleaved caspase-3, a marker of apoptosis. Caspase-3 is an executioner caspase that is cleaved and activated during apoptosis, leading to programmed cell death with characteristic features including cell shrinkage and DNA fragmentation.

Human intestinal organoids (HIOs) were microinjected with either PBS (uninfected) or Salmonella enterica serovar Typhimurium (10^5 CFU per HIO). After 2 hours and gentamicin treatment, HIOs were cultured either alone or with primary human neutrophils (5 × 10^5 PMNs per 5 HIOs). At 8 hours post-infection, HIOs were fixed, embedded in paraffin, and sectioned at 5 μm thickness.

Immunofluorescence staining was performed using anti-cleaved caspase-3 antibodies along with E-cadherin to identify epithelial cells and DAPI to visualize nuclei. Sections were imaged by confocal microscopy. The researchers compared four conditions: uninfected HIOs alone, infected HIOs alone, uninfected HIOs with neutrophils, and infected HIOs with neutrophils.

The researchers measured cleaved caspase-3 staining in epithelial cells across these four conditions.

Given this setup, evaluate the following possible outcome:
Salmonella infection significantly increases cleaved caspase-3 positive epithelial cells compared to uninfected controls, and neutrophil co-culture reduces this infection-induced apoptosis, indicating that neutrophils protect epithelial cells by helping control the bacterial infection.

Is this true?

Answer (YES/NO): NO